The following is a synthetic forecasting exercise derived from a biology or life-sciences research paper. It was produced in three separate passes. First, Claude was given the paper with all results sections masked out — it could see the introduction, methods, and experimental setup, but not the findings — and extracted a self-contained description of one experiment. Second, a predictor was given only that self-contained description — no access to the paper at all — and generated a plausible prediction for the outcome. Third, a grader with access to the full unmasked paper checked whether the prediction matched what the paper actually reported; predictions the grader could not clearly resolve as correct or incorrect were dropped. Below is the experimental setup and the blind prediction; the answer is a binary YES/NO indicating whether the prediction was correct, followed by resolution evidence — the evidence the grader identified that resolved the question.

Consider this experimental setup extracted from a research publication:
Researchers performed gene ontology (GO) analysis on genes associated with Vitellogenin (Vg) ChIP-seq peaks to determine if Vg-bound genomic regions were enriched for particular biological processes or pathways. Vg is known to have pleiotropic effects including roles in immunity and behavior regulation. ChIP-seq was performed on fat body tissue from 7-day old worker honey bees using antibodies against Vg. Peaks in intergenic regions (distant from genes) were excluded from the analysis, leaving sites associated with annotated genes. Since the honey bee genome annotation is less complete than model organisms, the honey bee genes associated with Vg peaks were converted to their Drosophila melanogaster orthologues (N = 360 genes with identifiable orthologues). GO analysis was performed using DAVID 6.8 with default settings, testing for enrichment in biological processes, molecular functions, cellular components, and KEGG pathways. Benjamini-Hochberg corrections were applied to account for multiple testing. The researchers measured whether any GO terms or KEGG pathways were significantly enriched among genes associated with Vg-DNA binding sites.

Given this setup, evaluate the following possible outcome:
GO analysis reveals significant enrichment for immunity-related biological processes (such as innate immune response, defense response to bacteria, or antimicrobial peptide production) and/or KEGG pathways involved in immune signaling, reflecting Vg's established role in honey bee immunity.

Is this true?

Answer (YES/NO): NO